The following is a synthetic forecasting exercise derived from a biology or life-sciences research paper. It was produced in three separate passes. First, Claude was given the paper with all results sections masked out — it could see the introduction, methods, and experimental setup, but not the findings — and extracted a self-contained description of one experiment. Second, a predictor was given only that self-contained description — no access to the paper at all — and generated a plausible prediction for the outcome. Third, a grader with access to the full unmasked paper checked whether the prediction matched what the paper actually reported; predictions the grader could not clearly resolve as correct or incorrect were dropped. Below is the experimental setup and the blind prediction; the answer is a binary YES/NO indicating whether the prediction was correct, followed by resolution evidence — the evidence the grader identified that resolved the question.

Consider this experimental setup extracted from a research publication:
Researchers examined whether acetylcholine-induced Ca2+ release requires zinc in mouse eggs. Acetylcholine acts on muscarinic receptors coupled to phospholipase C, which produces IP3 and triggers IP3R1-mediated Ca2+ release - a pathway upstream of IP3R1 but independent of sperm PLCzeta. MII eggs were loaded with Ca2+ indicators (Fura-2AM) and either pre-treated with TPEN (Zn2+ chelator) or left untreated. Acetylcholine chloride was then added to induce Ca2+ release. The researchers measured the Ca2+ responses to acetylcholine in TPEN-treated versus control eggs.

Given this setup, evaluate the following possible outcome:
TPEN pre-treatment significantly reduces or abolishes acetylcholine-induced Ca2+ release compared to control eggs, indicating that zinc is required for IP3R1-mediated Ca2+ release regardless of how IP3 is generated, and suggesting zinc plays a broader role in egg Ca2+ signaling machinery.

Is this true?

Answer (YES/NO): YES